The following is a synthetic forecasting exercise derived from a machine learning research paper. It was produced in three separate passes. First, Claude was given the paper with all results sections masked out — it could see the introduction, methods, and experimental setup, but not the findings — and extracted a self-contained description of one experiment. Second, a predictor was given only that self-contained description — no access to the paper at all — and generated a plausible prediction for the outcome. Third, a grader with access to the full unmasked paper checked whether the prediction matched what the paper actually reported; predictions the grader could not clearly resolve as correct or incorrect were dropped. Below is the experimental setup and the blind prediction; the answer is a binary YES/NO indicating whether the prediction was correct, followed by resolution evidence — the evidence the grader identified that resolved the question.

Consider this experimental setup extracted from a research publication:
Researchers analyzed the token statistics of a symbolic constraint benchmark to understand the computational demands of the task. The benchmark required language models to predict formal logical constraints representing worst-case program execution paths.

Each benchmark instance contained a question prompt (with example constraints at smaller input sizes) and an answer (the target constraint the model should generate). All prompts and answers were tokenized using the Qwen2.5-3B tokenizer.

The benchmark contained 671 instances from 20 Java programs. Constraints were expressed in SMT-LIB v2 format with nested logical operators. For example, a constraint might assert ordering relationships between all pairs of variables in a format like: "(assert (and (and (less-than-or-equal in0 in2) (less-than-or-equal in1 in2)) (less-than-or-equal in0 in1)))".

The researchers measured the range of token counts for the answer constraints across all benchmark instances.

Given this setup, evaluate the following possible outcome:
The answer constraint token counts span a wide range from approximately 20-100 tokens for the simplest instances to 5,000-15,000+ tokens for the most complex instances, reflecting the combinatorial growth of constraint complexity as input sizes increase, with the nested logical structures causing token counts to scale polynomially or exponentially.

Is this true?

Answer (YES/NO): YES